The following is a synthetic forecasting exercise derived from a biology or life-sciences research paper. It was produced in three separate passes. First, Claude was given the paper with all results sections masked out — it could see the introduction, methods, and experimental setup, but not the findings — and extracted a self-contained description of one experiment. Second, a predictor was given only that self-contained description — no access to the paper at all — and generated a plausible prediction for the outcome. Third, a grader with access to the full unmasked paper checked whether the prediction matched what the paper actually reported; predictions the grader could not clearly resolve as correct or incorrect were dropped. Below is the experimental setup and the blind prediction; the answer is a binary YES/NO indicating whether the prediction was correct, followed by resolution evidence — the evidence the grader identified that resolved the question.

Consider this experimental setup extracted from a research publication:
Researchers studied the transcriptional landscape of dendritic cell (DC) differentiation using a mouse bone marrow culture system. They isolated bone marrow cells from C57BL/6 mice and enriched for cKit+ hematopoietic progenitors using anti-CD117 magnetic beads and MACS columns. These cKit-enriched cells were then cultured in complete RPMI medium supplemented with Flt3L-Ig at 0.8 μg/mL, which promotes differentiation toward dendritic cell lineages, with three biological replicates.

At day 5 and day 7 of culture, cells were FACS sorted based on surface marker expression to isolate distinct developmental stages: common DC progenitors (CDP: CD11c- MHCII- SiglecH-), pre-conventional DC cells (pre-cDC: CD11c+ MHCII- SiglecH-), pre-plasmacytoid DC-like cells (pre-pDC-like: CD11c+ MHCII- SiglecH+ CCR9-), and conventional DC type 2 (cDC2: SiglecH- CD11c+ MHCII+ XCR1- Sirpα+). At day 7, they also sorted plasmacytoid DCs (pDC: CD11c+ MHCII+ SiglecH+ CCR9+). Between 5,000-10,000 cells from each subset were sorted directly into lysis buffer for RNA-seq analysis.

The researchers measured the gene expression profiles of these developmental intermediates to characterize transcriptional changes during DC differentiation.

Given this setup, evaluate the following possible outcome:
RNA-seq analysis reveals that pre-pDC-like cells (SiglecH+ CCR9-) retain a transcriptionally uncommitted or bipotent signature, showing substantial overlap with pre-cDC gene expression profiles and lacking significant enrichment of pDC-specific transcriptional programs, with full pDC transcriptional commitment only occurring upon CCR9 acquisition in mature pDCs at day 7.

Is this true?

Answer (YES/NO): NO